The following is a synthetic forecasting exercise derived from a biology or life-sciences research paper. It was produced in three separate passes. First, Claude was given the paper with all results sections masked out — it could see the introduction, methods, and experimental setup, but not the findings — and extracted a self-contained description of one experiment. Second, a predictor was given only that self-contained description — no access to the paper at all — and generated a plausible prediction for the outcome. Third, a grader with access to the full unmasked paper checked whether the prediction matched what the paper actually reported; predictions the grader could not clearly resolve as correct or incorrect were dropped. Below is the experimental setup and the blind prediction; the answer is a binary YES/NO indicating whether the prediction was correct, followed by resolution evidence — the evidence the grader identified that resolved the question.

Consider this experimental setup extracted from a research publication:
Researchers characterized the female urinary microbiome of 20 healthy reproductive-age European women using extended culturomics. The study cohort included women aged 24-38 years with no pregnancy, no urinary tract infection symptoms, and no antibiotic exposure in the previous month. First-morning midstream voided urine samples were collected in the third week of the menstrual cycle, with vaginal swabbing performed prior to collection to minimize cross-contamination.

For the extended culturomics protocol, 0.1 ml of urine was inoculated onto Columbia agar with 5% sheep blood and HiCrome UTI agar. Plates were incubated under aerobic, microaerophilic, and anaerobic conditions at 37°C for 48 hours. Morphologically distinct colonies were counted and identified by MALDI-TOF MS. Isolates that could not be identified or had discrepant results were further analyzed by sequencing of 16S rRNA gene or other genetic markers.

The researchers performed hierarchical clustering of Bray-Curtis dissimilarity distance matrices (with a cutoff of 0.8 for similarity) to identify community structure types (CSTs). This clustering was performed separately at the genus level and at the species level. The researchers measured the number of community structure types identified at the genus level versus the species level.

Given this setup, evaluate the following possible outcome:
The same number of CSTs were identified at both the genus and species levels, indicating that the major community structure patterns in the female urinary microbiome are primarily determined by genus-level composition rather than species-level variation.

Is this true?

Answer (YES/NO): NO